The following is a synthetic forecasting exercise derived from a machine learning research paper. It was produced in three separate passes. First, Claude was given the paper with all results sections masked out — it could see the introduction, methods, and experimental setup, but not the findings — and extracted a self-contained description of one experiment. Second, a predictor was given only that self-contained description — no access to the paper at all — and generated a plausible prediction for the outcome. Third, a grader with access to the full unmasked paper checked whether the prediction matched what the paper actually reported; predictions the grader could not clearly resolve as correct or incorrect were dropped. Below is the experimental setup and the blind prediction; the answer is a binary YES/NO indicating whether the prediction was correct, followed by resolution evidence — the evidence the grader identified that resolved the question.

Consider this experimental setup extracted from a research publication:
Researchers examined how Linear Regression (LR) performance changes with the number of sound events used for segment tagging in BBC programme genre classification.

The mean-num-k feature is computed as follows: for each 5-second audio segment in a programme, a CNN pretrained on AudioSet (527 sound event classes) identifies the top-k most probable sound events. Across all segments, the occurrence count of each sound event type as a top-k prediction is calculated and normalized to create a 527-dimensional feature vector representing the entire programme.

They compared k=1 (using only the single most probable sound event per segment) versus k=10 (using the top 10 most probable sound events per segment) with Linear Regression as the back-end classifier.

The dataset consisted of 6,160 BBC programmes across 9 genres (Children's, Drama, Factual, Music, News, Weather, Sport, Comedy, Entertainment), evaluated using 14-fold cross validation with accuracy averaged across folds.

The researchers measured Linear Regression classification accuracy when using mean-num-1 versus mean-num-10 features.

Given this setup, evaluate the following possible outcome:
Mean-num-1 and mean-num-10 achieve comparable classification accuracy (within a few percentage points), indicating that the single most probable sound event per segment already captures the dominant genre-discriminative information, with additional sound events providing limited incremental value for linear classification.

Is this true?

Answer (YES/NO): NO